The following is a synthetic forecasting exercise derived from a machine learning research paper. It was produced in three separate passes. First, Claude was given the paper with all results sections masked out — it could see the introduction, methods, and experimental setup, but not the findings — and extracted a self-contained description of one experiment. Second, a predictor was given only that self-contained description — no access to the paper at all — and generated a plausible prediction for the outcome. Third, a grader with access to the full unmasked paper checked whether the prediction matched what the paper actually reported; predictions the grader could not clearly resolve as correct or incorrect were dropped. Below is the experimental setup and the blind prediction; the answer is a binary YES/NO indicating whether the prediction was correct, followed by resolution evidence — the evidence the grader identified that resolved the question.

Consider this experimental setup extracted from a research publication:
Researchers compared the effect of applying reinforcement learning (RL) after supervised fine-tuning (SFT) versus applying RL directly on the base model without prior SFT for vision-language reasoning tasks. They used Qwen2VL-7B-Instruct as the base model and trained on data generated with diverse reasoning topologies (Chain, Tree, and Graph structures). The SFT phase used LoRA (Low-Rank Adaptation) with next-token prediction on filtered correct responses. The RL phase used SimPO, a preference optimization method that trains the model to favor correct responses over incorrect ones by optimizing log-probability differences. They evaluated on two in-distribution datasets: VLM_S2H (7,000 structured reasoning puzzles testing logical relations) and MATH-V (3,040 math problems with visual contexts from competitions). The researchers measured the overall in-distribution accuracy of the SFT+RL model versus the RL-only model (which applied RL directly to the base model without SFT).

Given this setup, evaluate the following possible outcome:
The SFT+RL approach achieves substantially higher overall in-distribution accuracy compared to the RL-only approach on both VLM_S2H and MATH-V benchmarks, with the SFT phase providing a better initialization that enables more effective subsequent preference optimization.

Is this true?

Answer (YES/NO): NO